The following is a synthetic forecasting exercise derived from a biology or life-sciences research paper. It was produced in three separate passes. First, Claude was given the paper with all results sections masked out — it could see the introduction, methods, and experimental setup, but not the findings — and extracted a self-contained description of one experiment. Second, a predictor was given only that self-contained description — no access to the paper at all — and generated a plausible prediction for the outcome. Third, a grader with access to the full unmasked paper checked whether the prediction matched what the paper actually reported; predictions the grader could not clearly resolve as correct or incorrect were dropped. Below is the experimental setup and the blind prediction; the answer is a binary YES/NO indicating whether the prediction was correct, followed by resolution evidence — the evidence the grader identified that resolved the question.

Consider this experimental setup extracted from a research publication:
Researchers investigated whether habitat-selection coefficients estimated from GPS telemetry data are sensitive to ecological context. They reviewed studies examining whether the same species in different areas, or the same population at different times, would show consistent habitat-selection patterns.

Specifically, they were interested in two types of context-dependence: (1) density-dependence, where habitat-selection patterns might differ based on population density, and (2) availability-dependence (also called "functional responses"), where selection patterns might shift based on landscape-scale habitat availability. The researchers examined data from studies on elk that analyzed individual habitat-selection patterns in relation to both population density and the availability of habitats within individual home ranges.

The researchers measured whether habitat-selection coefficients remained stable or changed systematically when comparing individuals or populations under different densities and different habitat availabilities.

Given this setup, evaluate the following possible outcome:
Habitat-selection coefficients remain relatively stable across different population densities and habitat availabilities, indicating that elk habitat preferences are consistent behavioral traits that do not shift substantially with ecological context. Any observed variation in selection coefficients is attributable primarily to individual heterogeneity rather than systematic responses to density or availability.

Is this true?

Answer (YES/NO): NO